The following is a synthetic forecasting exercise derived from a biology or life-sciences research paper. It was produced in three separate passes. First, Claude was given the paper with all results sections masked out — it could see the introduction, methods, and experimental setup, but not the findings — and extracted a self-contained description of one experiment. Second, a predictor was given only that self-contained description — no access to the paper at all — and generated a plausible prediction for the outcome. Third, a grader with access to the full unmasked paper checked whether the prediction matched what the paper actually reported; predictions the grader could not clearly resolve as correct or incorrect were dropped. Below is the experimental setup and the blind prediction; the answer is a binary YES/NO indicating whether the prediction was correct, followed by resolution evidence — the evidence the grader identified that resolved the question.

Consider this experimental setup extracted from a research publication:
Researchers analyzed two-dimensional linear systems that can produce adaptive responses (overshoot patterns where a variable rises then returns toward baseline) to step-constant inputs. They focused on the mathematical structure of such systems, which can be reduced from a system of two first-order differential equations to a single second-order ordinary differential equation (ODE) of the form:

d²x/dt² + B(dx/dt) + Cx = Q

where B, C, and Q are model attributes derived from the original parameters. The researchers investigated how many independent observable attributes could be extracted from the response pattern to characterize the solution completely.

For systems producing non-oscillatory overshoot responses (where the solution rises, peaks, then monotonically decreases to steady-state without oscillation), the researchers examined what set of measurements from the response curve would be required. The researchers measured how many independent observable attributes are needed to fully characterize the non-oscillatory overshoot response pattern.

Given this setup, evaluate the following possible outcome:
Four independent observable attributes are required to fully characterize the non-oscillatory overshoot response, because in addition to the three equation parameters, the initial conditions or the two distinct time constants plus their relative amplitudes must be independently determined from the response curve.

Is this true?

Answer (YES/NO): NO